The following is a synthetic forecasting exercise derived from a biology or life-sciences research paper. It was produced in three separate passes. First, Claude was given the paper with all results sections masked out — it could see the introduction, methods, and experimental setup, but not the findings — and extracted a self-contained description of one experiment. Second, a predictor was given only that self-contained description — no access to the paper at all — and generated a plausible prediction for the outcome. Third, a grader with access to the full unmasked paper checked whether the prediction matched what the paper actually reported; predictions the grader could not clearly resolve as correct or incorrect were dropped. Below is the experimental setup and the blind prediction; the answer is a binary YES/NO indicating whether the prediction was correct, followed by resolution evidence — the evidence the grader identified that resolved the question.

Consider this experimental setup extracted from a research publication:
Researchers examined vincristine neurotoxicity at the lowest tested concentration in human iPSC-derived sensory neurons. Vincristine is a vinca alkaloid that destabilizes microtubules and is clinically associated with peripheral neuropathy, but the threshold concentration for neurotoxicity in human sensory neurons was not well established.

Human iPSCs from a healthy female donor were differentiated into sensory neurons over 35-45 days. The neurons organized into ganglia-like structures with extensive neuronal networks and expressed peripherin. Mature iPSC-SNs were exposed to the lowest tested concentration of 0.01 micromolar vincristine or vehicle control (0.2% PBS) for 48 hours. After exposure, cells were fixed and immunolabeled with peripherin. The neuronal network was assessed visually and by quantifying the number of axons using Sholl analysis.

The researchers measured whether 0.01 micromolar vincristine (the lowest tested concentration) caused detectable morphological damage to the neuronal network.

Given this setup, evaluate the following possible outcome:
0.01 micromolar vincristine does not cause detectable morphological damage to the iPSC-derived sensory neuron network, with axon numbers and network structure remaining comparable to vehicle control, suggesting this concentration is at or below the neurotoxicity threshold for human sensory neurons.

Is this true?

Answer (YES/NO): NO